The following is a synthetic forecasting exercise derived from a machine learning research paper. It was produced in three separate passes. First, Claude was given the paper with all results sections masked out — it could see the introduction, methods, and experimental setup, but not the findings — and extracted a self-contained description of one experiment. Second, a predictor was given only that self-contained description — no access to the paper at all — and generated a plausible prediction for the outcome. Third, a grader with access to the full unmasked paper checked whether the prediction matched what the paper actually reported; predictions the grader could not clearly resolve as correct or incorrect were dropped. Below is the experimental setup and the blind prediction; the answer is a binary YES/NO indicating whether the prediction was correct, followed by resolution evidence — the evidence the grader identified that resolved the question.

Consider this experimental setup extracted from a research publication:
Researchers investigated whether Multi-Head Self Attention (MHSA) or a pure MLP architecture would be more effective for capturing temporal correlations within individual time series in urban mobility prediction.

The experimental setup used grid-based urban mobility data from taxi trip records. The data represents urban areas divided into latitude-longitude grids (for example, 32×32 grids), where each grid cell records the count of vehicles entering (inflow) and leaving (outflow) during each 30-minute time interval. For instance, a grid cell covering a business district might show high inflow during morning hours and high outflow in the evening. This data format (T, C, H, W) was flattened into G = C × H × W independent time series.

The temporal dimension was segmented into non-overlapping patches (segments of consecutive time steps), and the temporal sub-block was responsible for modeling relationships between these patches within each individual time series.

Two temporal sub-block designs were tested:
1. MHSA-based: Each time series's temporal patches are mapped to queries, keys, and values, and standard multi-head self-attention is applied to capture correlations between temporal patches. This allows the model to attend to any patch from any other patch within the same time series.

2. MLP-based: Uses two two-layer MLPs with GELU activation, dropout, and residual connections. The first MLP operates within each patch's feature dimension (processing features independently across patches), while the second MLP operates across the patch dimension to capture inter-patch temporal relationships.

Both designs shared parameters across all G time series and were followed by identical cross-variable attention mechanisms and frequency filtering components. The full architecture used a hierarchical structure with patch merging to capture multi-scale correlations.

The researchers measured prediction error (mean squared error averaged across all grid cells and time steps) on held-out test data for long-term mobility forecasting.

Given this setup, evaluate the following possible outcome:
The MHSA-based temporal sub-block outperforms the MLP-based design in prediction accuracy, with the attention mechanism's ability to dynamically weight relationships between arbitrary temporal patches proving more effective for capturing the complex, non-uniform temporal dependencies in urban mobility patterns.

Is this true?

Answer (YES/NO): YES